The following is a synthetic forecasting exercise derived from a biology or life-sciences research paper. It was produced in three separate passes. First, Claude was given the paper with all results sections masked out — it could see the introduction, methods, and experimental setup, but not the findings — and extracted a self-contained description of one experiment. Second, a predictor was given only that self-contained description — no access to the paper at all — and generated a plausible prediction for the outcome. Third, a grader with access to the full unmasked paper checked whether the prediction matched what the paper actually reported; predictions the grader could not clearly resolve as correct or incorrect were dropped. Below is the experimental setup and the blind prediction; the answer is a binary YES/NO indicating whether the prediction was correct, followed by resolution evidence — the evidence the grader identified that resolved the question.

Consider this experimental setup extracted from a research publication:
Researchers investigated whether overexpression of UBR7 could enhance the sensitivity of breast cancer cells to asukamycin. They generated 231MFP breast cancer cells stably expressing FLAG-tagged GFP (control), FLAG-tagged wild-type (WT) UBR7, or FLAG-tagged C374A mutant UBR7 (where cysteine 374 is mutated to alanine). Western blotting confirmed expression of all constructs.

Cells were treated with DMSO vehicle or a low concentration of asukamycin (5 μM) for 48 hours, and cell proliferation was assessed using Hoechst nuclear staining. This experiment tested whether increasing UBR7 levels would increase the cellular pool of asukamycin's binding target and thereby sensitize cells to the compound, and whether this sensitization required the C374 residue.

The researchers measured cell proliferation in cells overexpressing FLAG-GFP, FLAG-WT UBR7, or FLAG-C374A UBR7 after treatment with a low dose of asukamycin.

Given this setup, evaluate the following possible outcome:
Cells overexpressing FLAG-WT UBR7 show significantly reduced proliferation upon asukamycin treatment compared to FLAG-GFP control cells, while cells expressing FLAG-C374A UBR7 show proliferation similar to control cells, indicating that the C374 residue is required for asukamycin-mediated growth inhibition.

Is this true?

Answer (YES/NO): YES